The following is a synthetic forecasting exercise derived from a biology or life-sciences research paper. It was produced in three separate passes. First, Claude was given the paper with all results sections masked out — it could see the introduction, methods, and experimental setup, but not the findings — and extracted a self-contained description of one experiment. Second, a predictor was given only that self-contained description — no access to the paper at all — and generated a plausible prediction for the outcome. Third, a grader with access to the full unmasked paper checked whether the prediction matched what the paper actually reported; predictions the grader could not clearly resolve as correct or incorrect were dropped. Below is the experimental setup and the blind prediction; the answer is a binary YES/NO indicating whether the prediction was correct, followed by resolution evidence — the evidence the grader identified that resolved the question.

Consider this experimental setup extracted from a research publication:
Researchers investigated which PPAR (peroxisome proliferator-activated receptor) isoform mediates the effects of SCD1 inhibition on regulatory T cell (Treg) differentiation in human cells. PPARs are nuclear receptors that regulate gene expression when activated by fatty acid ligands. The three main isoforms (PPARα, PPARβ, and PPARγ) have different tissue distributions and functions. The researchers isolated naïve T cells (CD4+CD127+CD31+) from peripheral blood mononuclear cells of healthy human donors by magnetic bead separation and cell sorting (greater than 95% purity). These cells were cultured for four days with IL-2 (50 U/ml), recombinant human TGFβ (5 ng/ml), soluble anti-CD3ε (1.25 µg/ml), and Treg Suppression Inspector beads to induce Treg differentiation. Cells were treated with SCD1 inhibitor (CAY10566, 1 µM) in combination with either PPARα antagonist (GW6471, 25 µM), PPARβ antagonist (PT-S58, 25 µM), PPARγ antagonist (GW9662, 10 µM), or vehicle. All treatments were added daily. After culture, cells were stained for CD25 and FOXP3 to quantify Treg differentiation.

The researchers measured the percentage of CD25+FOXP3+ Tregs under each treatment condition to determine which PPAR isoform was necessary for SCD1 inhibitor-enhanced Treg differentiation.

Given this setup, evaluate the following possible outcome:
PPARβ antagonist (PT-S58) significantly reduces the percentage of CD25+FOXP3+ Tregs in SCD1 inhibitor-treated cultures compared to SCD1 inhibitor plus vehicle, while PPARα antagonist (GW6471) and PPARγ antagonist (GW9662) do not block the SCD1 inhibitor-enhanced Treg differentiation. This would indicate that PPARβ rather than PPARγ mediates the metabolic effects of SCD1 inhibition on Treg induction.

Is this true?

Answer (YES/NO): NO